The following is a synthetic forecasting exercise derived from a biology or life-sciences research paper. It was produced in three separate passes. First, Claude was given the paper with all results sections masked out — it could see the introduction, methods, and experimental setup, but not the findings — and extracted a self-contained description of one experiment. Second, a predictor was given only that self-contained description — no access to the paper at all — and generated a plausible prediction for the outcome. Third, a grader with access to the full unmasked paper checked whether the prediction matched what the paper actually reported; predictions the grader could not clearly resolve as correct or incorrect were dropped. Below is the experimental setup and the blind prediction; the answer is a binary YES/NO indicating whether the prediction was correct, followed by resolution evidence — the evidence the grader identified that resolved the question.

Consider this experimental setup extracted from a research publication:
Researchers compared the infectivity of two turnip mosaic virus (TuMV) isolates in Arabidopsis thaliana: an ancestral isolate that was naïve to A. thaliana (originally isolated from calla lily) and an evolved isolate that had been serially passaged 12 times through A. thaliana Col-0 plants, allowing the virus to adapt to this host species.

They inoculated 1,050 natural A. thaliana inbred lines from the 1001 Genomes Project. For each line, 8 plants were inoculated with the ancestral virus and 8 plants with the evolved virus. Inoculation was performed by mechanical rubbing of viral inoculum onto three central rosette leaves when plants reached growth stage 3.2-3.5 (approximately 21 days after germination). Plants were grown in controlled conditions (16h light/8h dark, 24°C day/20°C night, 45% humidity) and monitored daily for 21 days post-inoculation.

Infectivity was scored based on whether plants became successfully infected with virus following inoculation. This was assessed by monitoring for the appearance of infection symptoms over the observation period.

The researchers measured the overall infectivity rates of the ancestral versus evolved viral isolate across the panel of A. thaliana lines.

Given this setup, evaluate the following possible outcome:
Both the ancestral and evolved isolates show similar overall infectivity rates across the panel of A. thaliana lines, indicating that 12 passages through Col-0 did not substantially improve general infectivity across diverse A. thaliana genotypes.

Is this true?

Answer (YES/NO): NO